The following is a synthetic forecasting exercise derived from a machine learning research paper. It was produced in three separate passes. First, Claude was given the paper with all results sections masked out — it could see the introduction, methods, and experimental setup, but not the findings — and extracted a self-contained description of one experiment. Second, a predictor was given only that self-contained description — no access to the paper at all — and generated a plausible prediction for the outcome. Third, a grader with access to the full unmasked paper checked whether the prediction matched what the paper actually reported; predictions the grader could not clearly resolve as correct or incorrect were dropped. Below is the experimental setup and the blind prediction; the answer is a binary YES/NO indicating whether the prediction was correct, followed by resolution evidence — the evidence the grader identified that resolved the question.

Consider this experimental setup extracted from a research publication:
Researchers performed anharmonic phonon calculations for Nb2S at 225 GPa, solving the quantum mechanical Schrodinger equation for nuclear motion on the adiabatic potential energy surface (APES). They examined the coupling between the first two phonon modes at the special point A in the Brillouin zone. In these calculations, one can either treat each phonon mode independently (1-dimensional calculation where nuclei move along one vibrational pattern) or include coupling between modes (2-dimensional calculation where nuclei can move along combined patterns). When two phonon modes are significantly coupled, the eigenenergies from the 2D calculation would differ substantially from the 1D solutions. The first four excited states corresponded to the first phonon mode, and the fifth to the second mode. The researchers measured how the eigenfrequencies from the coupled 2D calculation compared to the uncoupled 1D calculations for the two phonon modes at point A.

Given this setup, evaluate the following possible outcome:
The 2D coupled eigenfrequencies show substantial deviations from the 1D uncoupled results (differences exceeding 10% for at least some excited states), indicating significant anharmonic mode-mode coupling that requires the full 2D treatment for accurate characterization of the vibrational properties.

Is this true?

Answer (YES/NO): NO